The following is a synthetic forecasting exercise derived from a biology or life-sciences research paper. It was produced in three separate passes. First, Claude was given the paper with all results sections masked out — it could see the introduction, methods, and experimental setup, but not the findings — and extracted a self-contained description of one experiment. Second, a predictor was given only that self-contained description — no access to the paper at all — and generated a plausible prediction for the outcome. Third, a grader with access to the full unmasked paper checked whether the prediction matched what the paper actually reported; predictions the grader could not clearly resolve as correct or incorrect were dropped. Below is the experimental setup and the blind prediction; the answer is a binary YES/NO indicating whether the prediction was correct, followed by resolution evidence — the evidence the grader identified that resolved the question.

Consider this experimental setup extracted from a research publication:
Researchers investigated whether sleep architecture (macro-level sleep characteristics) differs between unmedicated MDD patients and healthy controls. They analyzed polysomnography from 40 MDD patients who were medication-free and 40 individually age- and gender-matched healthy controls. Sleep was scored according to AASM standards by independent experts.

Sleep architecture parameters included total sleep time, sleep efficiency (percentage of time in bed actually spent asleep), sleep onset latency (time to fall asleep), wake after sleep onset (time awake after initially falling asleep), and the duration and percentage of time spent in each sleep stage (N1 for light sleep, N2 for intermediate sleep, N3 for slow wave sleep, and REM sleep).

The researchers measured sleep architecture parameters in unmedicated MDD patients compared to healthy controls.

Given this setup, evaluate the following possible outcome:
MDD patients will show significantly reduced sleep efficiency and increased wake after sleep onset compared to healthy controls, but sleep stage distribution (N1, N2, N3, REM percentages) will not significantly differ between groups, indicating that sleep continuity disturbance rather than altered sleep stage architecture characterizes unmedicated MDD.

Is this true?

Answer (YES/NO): NO